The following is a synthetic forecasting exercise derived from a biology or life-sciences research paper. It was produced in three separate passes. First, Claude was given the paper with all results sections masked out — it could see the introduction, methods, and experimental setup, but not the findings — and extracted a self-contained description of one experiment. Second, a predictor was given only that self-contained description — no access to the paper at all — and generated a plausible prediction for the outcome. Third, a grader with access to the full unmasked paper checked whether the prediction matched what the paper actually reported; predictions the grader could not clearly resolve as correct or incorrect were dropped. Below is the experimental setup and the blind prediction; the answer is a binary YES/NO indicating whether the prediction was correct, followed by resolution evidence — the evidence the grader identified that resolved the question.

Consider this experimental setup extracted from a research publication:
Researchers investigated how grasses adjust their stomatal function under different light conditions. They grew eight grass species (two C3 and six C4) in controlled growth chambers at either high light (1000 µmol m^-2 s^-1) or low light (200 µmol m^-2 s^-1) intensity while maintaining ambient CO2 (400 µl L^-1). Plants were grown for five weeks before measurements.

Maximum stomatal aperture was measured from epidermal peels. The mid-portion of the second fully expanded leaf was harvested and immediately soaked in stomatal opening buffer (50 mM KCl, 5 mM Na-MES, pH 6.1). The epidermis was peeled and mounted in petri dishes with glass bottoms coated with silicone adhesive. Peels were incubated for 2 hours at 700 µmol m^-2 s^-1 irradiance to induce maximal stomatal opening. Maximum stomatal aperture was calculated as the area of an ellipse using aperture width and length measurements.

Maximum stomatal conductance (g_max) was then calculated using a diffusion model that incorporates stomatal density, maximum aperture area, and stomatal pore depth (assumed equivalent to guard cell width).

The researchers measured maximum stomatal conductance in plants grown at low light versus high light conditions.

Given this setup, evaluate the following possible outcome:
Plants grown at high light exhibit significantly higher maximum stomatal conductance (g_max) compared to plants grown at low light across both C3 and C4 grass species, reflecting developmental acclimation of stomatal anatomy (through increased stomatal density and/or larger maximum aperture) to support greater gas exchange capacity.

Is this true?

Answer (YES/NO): NO